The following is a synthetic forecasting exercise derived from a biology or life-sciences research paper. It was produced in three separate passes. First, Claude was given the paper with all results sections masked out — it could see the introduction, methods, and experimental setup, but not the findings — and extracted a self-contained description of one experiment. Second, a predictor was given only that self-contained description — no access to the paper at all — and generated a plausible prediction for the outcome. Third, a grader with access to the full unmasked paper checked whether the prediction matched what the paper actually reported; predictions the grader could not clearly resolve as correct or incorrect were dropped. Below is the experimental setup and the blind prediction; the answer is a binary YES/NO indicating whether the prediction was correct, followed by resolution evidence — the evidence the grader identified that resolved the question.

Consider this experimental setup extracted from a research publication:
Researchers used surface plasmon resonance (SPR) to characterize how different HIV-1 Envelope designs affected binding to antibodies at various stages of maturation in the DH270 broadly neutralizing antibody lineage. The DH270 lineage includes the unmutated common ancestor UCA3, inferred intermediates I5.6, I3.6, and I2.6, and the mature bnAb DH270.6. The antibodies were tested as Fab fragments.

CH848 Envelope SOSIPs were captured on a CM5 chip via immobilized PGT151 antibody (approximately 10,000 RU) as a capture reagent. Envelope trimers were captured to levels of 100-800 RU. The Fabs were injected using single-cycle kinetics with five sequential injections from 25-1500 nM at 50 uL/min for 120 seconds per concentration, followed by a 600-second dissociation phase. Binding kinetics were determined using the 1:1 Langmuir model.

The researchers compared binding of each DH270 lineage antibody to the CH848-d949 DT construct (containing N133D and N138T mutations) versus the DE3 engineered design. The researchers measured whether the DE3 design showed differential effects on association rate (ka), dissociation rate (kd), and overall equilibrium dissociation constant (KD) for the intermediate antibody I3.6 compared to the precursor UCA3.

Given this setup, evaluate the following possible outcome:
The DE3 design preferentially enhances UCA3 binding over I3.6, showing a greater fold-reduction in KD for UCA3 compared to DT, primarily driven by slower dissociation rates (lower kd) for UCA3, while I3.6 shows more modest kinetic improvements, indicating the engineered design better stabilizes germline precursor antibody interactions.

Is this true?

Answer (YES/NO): NO